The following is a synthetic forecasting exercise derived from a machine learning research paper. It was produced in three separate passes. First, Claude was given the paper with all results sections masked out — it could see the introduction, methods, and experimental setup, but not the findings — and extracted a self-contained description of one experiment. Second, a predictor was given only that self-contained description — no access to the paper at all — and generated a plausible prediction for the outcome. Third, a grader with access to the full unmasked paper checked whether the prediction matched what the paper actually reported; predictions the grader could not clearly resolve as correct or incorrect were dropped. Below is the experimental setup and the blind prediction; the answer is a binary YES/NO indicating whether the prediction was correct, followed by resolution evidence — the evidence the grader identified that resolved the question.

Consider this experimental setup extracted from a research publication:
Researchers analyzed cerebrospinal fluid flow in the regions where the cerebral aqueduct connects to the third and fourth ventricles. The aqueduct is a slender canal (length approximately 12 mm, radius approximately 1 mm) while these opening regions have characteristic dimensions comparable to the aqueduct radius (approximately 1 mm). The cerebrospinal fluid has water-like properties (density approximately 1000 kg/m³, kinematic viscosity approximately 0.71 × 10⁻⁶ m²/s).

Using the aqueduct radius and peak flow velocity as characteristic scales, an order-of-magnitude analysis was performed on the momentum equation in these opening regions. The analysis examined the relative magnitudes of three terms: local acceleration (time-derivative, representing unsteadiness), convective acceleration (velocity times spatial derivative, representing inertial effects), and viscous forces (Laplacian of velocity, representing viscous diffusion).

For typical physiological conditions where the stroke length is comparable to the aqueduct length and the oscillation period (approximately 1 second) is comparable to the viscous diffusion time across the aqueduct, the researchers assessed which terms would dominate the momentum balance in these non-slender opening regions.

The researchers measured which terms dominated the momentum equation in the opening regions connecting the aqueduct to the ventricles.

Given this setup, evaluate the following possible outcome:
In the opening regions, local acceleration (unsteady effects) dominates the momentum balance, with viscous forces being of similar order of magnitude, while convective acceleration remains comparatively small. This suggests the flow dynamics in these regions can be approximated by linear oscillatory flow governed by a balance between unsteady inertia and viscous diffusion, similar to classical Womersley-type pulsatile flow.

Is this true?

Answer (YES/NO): NO